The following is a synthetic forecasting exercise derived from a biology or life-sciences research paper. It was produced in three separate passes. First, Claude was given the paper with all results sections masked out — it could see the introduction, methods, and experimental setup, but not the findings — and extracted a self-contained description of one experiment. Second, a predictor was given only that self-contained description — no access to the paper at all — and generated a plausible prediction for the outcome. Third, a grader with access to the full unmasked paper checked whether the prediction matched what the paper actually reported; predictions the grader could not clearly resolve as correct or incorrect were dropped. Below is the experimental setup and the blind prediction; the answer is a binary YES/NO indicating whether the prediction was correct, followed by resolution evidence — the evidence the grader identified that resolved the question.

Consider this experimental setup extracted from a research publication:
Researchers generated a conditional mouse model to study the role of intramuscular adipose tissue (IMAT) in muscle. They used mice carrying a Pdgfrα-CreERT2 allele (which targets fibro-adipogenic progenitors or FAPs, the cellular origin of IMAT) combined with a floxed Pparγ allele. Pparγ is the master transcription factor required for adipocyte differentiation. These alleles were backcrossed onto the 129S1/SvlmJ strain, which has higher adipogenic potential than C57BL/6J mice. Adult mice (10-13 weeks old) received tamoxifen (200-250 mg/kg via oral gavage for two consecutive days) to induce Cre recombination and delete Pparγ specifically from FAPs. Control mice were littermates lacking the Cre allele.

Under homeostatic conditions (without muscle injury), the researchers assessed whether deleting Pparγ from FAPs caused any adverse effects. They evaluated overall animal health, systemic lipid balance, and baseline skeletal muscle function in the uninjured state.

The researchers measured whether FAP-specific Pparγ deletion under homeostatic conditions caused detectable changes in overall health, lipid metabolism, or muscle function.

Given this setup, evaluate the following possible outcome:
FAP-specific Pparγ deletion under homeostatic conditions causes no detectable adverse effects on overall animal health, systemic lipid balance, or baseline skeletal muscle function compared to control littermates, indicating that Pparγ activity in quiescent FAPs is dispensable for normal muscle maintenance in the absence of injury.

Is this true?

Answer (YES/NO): YES